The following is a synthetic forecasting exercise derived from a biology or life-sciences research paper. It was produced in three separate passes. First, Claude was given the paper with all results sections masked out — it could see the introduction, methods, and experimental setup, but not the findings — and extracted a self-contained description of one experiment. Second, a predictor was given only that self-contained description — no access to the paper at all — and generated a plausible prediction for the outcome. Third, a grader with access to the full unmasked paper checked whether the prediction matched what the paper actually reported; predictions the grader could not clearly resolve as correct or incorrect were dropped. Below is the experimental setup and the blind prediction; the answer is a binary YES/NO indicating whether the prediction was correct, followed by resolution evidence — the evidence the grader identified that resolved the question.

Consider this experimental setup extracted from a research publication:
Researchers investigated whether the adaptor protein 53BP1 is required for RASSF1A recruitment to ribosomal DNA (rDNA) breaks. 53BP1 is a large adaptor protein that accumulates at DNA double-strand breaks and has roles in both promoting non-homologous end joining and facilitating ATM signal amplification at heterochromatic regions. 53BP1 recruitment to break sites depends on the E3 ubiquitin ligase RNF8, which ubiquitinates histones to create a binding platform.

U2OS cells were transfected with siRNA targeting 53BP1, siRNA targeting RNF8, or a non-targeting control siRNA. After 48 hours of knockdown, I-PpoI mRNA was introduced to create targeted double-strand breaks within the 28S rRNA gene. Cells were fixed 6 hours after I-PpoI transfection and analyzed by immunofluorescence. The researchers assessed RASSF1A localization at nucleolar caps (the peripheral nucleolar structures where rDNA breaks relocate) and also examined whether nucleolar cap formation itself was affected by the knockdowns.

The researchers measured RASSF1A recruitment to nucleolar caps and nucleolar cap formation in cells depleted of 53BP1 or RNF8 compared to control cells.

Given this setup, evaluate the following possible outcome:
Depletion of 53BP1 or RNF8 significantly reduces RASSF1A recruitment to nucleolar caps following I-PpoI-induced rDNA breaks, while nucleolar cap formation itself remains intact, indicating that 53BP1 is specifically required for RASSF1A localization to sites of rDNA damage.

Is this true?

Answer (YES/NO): YES